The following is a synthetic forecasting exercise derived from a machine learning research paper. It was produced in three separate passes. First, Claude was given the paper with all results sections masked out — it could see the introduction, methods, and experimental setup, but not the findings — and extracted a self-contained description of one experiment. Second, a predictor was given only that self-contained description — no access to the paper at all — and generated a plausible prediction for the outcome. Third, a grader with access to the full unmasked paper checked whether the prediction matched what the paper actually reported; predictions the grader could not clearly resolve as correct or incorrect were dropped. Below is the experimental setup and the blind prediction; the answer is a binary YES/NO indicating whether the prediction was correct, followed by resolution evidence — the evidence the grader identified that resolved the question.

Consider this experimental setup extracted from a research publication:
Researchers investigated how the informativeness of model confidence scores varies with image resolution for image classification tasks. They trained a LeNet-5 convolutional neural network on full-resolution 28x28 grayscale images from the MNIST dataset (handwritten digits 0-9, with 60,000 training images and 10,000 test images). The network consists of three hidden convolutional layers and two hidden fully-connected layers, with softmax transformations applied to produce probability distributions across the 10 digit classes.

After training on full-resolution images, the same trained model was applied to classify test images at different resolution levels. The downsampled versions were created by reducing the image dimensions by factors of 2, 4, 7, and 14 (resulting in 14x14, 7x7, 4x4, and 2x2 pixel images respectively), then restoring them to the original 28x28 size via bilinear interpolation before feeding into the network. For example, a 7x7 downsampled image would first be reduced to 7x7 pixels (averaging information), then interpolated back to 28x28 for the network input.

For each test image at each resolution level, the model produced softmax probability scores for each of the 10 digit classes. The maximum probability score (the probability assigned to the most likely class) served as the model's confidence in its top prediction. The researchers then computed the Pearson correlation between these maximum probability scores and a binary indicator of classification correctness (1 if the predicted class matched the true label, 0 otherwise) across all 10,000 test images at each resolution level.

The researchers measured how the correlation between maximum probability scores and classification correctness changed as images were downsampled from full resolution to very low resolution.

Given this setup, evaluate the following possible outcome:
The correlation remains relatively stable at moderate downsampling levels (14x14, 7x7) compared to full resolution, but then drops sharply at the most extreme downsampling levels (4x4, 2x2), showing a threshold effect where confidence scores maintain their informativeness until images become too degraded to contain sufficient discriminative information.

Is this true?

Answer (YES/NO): NO